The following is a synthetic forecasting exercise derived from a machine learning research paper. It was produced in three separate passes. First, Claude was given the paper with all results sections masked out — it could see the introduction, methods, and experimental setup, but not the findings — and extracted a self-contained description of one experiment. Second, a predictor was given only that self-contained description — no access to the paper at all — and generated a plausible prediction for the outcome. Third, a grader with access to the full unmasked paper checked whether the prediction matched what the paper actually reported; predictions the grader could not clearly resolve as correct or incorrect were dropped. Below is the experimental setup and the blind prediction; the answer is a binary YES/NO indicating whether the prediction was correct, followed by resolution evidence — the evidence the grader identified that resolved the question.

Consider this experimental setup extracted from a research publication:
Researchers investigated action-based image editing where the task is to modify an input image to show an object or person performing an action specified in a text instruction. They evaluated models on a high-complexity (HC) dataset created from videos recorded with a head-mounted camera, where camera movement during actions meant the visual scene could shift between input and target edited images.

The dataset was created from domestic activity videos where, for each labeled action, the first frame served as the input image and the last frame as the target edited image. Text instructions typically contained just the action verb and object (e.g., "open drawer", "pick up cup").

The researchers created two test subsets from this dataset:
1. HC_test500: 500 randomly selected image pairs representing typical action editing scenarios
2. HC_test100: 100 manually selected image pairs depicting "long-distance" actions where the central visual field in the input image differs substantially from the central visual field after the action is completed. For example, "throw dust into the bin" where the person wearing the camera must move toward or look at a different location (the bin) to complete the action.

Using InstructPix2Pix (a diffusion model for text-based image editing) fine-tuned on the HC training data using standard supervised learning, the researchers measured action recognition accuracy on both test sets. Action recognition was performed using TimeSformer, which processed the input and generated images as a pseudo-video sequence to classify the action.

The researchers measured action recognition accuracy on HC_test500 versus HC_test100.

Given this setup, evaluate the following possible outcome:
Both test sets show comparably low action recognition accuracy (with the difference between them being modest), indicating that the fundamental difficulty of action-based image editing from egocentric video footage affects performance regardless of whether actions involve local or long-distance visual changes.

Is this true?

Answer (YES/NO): NO